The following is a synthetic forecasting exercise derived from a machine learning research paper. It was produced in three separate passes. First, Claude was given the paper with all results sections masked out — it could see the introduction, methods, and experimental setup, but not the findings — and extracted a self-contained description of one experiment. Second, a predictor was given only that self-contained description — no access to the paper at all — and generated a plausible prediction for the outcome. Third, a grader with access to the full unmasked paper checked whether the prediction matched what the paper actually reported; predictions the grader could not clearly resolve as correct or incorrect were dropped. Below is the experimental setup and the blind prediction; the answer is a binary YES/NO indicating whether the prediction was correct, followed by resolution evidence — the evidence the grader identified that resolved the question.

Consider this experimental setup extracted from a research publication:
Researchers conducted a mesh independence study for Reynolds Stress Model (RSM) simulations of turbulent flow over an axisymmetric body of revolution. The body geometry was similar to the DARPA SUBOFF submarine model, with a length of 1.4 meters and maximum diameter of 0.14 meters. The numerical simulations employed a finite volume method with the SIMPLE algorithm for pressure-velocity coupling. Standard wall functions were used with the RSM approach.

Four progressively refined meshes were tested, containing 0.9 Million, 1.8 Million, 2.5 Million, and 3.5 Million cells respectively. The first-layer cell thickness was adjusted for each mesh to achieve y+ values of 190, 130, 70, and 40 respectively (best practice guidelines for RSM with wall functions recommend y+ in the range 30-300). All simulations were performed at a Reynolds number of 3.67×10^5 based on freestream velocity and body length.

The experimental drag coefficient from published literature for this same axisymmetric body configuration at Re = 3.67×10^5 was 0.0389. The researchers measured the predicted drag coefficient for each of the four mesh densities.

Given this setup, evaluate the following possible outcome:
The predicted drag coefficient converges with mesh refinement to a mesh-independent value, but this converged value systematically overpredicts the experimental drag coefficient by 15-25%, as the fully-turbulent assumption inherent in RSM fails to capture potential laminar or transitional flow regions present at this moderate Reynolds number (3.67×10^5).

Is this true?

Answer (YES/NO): NO